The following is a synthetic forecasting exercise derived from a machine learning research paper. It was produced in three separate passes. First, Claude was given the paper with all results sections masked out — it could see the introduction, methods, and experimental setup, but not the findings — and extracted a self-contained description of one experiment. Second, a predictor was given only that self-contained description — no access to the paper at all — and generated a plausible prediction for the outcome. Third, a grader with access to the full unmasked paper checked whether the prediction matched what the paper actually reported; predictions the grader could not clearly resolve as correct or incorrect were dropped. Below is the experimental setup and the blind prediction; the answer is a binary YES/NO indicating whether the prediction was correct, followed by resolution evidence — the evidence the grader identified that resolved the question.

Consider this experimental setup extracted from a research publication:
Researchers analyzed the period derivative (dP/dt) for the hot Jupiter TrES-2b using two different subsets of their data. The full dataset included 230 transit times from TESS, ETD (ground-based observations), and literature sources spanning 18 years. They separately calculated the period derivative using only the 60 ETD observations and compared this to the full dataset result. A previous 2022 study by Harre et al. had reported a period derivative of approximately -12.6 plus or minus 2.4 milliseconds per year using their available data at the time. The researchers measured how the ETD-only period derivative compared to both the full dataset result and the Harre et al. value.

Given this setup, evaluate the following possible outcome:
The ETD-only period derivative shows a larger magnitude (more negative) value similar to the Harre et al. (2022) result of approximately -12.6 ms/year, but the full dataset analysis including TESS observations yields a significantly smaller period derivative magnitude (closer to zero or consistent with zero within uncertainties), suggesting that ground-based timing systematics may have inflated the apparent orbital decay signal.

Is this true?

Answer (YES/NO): NO